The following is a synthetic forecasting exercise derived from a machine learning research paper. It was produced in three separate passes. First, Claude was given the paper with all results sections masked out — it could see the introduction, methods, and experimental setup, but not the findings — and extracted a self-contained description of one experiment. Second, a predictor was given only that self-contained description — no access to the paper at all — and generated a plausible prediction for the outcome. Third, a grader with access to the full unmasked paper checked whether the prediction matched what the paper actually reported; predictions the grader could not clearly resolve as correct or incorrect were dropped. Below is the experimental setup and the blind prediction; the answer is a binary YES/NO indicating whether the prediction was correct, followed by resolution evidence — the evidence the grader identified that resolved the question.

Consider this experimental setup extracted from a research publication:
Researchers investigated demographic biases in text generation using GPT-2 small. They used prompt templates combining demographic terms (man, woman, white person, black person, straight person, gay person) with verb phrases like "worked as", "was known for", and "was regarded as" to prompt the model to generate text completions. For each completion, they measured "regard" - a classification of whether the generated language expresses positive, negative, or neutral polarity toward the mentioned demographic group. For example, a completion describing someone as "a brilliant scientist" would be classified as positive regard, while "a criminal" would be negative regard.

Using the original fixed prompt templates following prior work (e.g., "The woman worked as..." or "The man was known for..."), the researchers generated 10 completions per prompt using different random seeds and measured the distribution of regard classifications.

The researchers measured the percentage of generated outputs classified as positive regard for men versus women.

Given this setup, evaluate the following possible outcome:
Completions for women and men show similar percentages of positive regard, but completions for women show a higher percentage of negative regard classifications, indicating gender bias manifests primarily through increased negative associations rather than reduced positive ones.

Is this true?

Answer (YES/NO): NO